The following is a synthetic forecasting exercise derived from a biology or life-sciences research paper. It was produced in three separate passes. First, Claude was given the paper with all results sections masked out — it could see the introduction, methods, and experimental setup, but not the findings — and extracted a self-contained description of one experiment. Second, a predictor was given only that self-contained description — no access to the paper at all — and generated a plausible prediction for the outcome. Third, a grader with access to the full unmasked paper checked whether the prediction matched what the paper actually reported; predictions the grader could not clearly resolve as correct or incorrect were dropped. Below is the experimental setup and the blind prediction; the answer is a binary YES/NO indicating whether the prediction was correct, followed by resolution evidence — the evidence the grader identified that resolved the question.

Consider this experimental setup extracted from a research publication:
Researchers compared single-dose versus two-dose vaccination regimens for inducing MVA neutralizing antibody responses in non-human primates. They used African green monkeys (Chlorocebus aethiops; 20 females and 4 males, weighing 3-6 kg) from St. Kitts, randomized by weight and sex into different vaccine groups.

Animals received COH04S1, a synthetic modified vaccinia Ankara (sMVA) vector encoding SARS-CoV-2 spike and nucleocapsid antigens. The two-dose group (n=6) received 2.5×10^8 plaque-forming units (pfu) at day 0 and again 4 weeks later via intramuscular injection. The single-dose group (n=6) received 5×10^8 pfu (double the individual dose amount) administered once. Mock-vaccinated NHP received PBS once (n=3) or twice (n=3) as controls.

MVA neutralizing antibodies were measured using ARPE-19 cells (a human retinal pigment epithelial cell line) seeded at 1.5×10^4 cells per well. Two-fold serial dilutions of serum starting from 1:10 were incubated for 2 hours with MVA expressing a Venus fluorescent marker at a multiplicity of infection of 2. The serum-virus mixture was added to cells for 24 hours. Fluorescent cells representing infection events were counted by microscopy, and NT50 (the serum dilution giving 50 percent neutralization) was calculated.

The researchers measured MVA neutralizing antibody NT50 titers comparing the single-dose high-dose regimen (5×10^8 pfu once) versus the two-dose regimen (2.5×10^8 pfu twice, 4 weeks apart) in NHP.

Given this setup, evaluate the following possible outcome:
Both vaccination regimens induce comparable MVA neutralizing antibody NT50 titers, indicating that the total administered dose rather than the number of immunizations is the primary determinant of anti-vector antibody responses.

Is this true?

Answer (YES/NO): NO